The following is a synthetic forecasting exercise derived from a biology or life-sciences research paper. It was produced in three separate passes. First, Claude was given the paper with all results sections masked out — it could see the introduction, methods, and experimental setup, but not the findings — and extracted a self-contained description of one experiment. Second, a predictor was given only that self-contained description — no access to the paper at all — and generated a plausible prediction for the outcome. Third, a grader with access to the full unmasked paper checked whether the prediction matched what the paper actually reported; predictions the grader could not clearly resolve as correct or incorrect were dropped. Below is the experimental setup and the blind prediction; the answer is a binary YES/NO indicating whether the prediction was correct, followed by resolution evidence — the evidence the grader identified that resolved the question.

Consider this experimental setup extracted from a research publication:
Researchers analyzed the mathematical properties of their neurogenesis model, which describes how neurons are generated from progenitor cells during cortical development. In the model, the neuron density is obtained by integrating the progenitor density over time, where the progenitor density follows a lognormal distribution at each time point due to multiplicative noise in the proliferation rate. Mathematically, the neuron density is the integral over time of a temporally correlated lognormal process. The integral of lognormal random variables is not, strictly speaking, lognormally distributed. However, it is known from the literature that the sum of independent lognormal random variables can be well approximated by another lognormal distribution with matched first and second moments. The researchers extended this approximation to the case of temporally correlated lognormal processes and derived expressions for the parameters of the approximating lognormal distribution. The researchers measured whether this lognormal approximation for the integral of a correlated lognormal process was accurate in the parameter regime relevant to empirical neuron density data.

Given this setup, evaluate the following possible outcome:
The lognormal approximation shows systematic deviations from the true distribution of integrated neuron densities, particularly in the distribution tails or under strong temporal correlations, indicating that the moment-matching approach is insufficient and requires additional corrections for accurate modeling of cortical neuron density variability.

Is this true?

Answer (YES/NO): NO